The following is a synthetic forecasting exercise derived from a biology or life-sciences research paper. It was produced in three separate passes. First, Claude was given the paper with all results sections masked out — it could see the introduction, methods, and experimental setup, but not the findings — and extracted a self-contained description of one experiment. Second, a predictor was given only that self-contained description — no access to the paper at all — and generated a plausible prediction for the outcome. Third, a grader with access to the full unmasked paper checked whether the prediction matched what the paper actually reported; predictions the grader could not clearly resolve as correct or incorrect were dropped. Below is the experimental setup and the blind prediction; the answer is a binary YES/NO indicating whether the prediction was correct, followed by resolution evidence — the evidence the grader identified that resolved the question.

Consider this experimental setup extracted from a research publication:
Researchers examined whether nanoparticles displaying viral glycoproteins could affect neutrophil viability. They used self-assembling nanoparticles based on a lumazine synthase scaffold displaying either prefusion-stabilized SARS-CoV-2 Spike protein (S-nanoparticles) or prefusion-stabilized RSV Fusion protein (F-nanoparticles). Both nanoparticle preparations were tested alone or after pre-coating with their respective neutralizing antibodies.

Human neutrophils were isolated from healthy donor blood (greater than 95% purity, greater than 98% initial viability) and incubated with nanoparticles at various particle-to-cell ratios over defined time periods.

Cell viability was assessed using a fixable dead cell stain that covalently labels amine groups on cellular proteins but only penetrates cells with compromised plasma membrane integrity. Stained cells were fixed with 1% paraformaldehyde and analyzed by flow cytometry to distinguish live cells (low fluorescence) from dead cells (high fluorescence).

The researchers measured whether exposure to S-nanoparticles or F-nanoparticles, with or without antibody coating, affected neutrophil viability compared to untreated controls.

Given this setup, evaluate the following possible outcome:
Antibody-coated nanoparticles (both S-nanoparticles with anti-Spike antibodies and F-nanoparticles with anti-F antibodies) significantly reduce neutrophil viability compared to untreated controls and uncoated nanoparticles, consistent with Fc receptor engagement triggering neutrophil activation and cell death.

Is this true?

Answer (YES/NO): NO